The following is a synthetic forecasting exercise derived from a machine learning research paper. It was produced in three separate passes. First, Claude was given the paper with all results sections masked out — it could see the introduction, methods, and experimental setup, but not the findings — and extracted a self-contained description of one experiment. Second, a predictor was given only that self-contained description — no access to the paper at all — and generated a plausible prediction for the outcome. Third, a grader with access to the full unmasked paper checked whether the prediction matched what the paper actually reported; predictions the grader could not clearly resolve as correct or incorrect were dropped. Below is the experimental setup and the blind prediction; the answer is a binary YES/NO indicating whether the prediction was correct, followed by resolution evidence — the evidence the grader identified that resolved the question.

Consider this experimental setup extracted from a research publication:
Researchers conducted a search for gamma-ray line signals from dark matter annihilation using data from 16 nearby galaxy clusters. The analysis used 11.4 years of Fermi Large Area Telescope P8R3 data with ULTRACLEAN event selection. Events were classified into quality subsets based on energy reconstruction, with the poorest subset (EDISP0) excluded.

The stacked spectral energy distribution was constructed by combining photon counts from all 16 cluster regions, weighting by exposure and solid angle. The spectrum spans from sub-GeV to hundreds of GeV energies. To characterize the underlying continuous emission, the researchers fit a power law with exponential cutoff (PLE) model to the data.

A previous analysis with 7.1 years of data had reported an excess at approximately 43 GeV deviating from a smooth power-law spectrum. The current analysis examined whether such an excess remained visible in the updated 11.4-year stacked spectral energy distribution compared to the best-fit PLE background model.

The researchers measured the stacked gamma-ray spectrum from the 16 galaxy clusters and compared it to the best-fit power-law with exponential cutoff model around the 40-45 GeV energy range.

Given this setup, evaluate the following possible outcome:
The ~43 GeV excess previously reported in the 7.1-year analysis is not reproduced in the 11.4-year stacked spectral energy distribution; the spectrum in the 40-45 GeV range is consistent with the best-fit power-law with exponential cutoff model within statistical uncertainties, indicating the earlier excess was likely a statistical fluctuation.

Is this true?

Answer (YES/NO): NO